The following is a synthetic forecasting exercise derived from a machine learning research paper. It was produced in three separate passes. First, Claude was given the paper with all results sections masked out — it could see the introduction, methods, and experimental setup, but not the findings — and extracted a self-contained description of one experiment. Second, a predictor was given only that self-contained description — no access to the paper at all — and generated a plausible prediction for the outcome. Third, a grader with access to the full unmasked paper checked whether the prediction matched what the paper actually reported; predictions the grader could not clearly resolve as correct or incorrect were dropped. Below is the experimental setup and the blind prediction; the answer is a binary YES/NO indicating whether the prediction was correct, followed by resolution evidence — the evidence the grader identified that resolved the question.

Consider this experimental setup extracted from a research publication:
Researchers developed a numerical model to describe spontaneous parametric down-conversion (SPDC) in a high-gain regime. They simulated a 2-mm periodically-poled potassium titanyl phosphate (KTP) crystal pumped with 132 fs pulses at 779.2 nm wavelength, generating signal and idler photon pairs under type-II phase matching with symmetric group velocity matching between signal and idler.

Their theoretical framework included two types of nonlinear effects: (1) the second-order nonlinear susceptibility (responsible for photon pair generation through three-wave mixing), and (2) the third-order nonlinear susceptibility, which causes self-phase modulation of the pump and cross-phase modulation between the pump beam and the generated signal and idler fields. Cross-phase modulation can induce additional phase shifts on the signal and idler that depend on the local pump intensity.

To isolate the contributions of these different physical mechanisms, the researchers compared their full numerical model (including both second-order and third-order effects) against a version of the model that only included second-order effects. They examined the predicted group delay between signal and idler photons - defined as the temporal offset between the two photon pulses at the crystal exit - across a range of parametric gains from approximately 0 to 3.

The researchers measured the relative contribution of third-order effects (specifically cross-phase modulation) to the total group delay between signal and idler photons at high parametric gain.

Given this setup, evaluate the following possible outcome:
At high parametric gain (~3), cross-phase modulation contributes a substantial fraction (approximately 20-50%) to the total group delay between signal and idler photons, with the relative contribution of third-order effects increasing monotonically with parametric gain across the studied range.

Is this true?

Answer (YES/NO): NO